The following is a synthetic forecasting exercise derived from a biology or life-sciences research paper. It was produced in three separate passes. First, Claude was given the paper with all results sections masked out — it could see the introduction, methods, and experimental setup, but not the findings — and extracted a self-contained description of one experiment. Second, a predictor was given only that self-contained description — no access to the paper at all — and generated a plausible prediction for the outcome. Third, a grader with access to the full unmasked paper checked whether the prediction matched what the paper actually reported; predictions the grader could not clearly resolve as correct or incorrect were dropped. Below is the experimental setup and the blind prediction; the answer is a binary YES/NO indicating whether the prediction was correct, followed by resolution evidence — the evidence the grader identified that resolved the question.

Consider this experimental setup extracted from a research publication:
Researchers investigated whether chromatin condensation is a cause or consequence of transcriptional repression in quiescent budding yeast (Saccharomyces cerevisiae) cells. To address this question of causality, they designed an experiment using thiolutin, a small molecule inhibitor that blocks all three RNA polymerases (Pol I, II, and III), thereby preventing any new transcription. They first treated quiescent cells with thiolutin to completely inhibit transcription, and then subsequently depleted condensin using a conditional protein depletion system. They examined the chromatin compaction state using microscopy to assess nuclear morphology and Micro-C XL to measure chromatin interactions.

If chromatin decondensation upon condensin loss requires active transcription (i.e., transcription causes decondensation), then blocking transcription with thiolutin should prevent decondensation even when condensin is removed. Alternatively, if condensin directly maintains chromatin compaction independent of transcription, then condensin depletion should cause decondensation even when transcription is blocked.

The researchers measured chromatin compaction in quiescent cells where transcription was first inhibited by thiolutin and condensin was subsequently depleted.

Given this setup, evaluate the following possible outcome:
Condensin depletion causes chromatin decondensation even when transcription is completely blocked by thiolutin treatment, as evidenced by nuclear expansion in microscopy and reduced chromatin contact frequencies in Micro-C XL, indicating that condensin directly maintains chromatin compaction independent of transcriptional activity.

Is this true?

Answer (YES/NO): NO